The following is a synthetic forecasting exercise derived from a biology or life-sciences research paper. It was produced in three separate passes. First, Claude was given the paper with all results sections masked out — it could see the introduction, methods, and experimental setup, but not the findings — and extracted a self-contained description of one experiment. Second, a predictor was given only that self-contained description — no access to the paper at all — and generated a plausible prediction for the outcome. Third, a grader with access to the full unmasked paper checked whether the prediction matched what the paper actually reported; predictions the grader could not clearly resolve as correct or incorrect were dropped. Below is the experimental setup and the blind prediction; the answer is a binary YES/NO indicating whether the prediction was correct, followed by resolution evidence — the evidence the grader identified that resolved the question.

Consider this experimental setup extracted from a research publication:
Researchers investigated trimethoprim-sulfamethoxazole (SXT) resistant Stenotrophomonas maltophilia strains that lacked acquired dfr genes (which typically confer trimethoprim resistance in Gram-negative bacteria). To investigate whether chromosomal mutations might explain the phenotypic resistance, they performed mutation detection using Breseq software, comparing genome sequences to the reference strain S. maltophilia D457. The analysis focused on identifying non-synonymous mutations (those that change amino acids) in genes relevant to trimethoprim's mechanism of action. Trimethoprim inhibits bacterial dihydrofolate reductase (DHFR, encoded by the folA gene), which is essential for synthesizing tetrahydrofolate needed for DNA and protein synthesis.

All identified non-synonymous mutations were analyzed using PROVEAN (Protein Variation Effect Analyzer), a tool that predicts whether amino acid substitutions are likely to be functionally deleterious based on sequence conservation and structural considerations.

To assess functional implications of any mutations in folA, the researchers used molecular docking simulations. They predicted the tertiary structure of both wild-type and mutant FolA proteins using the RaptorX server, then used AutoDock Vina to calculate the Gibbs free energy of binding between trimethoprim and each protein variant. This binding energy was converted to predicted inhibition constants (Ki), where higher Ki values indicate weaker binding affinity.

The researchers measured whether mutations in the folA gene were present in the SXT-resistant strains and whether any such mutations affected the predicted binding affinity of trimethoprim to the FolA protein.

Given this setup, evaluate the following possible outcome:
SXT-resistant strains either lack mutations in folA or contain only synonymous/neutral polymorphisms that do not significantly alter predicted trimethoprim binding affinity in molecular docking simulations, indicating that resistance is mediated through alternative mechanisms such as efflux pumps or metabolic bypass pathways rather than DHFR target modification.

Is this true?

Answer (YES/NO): NO